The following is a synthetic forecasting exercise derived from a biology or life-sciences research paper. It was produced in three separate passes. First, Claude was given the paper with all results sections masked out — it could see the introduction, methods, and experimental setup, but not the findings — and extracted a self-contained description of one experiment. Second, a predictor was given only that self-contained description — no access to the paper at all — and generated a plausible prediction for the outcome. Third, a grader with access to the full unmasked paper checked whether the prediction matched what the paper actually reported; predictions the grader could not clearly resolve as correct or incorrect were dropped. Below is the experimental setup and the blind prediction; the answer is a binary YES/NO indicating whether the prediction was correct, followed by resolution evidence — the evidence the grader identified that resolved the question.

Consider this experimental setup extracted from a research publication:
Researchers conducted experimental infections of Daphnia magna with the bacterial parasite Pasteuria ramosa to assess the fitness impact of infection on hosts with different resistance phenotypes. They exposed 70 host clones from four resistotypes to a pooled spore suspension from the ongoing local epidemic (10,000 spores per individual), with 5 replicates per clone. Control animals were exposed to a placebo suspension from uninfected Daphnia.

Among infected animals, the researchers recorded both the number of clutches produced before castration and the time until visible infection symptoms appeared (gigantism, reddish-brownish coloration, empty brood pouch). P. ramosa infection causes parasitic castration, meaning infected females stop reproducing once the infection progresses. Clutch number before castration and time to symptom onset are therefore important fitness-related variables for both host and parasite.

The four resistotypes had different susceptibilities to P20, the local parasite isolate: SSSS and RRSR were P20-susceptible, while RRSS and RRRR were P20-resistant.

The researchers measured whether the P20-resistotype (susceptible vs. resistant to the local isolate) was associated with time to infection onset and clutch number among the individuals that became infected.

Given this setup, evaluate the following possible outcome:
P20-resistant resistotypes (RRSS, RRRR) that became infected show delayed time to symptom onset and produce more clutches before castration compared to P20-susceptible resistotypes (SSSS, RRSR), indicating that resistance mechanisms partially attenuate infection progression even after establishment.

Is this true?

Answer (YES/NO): NO